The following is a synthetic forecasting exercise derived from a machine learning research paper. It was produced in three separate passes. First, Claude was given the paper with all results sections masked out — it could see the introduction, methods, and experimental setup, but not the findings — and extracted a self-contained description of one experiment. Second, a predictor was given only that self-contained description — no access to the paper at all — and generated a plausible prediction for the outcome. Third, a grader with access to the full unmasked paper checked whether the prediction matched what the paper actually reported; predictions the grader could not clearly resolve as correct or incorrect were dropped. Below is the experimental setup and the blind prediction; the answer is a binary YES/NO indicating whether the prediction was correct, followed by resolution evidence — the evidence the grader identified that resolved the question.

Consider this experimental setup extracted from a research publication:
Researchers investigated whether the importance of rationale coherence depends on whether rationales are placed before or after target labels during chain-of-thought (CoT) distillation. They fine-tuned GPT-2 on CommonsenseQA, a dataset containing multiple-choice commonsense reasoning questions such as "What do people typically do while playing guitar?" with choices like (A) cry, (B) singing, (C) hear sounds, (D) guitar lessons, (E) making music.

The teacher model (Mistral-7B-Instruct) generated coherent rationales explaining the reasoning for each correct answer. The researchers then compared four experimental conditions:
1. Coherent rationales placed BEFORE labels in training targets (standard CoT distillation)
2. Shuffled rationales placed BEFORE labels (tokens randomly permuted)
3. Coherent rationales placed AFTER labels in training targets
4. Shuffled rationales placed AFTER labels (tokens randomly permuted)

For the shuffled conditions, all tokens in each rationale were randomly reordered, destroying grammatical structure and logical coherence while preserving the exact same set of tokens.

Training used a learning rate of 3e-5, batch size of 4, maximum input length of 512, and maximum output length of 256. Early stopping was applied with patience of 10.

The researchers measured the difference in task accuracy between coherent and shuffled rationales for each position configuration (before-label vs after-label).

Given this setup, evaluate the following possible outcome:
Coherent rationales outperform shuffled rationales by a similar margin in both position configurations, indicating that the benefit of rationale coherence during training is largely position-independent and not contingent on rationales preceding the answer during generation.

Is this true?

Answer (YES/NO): NO